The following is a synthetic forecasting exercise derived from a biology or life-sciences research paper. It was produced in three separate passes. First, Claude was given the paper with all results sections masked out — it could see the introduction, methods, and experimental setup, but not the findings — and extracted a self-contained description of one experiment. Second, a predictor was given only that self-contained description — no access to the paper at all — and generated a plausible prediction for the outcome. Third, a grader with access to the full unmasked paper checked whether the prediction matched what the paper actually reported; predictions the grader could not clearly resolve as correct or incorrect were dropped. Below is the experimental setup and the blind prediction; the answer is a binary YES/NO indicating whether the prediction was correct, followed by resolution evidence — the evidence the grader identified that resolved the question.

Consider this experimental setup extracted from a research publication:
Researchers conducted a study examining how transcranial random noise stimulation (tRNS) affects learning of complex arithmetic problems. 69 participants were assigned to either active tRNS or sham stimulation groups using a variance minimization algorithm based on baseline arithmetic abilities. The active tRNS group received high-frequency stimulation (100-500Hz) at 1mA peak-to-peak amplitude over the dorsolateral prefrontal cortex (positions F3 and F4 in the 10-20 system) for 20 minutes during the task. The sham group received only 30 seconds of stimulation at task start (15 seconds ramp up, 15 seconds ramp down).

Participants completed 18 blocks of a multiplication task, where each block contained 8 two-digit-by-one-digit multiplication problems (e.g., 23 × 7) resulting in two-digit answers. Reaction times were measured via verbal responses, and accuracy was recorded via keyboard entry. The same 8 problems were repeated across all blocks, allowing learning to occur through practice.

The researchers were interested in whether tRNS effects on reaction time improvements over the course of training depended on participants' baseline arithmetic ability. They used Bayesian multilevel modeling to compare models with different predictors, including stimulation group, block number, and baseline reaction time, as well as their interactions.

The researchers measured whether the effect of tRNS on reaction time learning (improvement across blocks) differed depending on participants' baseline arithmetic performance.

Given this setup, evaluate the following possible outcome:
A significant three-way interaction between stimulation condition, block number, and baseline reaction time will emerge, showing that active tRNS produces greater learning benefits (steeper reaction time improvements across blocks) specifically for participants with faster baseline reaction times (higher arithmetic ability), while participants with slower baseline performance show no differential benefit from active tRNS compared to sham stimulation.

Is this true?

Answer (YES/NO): YES